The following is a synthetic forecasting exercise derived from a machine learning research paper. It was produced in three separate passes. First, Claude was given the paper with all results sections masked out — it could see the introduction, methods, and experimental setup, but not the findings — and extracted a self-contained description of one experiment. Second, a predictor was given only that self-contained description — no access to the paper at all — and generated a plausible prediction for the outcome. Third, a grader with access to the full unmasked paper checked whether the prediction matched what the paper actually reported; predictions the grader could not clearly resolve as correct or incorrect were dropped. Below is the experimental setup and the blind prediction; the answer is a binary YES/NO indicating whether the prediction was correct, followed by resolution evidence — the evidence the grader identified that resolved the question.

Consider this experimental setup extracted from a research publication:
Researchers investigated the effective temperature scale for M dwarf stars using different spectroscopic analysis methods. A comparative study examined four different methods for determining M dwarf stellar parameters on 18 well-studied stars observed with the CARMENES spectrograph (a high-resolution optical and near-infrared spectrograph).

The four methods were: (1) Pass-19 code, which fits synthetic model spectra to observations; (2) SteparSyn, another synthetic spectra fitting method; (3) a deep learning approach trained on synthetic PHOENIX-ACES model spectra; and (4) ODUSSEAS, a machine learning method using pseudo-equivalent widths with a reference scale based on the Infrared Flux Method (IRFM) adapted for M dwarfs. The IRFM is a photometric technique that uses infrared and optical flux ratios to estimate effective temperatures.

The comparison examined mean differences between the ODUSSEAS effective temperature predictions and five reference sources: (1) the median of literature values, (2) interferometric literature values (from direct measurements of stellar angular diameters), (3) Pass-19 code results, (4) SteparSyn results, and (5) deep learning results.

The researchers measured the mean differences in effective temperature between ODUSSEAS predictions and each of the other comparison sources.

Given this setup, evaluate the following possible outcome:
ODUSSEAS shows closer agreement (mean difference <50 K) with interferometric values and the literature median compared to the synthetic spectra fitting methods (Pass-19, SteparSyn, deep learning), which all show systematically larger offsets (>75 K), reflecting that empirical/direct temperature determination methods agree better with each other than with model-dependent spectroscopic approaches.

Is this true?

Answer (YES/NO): NO